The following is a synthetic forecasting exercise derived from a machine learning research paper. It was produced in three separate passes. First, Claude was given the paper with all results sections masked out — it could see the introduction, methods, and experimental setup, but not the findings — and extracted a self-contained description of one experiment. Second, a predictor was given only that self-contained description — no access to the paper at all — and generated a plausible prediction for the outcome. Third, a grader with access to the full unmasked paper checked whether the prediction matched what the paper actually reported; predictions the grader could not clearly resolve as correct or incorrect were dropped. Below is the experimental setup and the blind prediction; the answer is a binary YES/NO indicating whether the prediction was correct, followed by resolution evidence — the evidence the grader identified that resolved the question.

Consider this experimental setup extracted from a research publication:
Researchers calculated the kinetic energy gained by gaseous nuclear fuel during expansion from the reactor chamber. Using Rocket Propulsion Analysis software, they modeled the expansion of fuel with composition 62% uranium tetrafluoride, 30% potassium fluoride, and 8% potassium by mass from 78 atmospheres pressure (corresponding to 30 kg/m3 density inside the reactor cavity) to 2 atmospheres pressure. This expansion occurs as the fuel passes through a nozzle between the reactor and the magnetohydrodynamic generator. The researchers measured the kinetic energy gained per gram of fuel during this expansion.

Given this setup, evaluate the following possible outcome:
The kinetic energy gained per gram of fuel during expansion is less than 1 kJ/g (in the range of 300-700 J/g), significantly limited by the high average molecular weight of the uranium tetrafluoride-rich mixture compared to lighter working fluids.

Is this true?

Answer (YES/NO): NO